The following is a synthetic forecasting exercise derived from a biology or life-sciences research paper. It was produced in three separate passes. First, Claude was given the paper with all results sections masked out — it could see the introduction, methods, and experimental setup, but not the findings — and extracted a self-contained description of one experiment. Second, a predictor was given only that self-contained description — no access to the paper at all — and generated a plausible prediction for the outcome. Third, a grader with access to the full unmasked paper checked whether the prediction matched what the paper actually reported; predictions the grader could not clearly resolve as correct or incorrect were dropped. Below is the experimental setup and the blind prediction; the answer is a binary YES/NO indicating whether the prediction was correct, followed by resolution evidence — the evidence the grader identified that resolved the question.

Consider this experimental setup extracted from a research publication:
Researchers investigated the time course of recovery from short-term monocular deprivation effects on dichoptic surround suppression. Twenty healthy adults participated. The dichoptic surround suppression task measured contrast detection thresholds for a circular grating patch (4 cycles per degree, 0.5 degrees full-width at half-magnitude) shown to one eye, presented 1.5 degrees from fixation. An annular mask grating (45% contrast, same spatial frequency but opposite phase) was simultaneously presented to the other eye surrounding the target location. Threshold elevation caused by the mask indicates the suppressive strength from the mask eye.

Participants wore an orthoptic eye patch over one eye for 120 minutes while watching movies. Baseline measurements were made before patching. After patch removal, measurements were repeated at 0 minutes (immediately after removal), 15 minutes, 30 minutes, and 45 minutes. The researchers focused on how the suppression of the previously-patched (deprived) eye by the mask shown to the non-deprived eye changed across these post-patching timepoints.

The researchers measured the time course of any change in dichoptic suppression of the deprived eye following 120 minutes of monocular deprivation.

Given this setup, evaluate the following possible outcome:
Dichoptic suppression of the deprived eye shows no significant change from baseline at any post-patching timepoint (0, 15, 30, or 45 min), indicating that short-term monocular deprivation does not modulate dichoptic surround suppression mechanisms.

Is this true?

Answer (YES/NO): NO